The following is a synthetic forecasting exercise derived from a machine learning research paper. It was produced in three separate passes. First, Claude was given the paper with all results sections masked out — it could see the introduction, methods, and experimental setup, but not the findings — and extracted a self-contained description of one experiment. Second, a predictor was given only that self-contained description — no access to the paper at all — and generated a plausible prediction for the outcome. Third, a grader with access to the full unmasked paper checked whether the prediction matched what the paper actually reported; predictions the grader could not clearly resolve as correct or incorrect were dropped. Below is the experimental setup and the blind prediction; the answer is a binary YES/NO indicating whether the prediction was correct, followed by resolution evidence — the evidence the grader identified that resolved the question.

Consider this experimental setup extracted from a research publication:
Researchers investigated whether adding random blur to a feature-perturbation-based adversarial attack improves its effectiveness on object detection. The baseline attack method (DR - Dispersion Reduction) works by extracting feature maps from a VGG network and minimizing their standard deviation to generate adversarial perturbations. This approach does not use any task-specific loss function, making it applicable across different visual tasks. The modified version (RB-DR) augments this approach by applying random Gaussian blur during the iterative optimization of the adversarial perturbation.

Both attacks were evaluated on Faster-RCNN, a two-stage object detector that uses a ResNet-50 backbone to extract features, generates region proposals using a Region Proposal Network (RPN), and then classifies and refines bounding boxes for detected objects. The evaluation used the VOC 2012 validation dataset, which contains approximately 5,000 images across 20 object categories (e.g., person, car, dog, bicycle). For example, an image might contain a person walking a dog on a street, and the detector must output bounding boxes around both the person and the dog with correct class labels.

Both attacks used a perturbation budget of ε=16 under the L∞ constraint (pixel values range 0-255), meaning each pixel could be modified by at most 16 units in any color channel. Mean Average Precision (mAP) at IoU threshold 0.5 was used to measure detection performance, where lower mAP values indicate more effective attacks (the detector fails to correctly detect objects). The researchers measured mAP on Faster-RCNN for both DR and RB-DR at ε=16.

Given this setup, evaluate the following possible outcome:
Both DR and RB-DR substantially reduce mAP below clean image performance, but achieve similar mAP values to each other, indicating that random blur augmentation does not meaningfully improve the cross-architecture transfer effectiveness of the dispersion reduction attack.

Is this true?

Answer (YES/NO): YES